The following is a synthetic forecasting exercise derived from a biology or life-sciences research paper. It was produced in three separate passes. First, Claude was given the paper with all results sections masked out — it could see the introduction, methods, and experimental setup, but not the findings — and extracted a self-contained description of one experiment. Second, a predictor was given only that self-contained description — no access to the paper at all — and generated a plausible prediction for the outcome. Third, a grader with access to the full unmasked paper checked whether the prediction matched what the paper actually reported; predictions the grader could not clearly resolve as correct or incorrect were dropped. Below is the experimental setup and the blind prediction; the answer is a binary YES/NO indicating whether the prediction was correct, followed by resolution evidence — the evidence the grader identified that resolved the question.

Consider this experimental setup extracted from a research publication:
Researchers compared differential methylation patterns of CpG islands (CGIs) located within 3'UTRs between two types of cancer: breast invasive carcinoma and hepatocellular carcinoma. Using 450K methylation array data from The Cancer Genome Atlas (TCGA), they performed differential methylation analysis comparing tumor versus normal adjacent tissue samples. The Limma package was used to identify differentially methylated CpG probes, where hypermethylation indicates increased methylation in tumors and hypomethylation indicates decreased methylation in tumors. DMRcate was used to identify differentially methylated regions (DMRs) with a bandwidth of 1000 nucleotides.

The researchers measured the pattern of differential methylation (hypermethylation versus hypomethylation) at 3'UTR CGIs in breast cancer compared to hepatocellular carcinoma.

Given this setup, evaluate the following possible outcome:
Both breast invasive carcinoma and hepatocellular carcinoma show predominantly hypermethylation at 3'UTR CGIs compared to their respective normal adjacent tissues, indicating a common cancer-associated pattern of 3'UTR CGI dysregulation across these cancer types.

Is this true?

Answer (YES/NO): NO